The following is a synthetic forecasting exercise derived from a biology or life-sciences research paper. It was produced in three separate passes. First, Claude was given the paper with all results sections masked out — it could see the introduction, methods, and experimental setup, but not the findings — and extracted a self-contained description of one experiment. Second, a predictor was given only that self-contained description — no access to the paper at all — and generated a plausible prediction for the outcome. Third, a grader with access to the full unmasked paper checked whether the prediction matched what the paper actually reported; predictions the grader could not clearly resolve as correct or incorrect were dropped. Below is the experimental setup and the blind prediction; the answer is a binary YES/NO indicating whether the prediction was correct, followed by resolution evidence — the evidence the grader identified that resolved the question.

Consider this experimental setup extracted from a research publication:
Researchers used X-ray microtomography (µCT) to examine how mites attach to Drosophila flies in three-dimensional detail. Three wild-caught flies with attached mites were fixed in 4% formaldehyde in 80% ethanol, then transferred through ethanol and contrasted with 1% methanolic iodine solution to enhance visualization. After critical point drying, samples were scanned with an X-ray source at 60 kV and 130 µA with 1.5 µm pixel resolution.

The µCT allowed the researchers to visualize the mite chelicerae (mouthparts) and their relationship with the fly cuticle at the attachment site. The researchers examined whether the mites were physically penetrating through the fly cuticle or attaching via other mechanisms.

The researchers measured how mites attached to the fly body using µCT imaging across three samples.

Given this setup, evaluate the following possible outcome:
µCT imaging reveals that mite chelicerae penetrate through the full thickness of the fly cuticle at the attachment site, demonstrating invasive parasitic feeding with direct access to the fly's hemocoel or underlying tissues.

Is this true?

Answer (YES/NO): NO